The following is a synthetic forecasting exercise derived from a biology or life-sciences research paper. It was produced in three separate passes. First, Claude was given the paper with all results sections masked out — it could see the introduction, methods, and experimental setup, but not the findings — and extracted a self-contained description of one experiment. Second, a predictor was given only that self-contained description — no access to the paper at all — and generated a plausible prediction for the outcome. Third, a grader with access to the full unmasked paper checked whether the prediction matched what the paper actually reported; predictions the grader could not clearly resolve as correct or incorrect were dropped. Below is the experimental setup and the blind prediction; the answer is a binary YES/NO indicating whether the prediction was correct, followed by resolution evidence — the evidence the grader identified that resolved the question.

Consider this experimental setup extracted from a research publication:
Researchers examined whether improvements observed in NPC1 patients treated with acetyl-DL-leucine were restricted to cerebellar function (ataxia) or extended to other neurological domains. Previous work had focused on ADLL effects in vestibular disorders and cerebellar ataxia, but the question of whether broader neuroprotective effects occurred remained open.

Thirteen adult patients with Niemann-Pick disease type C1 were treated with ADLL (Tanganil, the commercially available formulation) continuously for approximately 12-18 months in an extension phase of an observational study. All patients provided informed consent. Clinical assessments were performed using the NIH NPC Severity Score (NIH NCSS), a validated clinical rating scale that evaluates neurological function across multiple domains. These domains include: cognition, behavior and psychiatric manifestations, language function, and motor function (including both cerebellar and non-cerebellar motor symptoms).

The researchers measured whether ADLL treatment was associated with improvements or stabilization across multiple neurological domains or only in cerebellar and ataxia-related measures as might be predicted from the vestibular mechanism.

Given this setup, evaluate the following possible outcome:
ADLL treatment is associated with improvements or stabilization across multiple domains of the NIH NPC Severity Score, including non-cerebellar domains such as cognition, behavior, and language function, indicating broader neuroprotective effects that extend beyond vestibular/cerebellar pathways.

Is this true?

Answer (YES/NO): YES